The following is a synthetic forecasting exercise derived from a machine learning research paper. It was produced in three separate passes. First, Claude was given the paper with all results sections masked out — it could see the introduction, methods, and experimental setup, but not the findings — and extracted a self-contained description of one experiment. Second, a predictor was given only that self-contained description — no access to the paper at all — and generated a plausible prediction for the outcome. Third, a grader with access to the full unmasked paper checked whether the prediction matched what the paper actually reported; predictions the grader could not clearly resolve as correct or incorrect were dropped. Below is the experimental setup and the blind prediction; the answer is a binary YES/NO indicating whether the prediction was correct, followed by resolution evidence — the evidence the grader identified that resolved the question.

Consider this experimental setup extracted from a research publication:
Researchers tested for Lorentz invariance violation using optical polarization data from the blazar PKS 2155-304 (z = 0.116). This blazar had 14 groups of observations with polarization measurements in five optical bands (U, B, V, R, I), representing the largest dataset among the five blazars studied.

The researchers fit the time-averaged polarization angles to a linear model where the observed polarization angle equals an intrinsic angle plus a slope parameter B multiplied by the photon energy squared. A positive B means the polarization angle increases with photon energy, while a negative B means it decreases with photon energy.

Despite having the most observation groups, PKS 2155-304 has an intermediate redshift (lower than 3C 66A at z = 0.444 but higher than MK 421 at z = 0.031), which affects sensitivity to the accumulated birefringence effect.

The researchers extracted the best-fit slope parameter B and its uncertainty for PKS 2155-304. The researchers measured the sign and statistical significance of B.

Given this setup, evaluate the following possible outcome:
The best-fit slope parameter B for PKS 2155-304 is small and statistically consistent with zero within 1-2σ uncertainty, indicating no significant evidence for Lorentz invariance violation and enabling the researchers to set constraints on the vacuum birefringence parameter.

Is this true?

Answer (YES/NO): NO